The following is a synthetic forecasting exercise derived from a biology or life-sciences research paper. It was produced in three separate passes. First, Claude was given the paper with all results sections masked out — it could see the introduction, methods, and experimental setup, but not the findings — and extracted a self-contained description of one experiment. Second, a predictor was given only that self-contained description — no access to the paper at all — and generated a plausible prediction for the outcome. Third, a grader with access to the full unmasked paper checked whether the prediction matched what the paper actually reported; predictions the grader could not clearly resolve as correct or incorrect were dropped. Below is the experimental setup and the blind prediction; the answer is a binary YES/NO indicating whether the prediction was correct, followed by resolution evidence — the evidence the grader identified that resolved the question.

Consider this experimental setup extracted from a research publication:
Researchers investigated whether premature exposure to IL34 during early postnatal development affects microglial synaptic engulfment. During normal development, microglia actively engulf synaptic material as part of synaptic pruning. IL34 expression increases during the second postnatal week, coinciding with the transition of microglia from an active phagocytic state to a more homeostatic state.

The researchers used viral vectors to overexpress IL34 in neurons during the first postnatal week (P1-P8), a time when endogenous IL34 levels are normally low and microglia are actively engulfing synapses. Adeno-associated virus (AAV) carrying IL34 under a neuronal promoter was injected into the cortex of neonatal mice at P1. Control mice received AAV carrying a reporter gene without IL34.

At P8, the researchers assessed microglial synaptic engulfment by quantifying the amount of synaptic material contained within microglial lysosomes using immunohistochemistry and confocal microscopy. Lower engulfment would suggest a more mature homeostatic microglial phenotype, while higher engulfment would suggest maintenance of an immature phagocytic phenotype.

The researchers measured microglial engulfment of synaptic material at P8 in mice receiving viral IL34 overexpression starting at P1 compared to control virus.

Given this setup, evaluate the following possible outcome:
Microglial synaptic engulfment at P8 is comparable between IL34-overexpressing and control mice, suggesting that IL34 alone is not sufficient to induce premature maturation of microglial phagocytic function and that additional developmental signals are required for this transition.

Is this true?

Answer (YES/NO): NO